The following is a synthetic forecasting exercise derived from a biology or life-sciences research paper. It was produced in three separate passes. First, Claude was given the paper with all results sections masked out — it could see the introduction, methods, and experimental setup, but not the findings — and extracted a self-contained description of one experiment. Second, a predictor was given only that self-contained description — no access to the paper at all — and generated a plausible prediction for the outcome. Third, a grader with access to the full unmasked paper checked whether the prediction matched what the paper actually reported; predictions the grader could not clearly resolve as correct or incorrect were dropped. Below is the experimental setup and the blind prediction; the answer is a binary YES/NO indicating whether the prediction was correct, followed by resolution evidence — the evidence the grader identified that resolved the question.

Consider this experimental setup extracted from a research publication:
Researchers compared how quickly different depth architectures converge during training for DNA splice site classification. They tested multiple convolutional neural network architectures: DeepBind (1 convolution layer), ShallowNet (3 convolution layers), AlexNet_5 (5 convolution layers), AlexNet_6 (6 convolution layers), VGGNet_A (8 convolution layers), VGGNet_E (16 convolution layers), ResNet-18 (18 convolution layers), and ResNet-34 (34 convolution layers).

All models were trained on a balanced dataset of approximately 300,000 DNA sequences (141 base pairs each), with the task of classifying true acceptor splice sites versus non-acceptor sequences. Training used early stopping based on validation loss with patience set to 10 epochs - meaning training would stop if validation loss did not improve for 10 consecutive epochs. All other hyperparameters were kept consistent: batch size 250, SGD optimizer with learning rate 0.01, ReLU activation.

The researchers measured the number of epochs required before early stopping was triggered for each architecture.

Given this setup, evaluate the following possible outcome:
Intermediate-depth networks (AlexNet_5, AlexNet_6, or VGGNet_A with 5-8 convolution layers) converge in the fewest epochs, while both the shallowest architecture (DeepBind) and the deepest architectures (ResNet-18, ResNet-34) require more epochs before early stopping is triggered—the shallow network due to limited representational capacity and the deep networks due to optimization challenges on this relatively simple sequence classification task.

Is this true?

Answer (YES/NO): NO